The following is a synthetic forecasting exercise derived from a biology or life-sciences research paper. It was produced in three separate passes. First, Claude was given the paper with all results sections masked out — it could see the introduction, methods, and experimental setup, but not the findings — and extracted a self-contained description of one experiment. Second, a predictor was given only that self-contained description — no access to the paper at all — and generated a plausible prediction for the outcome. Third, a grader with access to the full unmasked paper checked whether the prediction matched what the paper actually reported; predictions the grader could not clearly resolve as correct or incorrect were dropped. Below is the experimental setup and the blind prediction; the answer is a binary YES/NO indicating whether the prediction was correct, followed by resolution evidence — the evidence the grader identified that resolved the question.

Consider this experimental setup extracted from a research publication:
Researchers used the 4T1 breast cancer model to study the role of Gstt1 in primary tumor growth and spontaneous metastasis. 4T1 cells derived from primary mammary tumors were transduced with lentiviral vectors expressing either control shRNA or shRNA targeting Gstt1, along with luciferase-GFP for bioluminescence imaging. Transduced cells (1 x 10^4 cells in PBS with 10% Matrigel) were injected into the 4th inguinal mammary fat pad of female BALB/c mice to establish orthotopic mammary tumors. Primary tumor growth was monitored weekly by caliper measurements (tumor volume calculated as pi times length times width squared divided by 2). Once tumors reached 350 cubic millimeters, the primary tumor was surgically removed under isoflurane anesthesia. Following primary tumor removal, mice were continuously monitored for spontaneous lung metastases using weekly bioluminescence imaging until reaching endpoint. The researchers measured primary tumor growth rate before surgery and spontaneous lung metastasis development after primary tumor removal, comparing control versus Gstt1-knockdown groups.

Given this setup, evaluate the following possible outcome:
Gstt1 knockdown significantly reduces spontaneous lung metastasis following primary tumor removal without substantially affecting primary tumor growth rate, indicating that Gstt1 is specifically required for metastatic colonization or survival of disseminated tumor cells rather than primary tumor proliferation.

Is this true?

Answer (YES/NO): YES